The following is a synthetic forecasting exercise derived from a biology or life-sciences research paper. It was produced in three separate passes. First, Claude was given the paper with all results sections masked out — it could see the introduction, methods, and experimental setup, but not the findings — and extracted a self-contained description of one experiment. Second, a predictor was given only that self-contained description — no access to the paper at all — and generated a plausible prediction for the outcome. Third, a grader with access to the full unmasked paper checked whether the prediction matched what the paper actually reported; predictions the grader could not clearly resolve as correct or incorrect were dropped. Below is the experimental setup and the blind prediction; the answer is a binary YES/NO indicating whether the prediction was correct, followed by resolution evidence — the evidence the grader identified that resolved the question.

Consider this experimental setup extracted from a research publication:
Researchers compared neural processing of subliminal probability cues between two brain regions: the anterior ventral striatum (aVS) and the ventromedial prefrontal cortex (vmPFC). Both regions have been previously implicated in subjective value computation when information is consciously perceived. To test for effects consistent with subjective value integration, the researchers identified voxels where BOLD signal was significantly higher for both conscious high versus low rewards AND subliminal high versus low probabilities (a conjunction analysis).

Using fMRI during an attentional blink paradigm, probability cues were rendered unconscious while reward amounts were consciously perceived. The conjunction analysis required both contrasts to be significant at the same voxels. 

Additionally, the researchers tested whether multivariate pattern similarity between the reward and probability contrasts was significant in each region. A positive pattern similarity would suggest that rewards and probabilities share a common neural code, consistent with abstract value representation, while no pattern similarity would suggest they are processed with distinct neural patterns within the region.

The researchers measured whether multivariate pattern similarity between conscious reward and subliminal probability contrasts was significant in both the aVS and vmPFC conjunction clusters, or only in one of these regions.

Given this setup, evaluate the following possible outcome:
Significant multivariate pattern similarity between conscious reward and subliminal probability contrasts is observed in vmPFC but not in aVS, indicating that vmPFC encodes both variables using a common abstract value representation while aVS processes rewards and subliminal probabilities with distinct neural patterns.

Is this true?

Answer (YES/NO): YES